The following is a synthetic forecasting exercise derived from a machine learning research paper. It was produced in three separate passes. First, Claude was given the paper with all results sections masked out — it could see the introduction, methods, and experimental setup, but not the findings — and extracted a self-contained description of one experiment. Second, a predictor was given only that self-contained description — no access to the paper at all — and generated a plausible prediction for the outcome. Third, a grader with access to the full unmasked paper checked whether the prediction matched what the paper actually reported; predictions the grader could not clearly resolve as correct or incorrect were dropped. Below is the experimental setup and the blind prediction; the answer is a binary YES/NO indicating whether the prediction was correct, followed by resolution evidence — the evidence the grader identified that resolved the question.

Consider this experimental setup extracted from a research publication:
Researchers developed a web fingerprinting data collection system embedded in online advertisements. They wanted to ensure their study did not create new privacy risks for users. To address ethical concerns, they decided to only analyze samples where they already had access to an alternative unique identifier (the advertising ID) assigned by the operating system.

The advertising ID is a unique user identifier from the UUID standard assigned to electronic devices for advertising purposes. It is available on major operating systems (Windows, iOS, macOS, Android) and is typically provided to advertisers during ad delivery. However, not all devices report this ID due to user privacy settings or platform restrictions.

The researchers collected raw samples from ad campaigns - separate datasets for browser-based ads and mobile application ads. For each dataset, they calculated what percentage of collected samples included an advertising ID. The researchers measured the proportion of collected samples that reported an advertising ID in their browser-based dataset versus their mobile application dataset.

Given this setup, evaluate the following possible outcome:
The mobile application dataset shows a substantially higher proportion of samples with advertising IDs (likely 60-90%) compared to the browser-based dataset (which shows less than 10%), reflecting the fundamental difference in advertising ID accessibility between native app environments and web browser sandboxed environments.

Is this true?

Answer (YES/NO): NO